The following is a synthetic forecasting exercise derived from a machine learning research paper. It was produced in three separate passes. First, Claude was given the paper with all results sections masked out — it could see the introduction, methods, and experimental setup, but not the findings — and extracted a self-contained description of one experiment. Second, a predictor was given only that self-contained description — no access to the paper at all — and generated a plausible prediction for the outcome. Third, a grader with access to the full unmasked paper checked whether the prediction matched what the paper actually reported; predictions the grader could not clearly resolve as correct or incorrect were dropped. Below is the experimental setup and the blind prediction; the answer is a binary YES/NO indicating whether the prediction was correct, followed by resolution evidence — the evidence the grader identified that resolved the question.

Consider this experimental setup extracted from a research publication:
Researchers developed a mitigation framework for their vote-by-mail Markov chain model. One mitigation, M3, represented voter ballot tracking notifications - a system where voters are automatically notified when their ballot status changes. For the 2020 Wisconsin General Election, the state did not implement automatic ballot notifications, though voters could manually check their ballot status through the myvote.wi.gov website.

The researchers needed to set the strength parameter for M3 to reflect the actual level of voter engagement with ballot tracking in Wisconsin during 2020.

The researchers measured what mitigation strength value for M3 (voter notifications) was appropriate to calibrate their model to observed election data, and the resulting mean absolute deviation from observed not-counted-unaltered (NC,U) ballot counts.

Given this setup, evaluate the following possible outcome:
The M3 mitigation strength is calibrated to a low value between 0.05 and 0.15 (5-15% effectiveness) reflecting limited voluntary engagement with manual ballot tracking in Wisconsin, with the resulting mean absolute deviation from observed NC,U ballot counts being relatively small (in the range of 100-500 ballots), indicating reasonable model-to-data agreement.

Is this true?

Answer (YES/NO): NO